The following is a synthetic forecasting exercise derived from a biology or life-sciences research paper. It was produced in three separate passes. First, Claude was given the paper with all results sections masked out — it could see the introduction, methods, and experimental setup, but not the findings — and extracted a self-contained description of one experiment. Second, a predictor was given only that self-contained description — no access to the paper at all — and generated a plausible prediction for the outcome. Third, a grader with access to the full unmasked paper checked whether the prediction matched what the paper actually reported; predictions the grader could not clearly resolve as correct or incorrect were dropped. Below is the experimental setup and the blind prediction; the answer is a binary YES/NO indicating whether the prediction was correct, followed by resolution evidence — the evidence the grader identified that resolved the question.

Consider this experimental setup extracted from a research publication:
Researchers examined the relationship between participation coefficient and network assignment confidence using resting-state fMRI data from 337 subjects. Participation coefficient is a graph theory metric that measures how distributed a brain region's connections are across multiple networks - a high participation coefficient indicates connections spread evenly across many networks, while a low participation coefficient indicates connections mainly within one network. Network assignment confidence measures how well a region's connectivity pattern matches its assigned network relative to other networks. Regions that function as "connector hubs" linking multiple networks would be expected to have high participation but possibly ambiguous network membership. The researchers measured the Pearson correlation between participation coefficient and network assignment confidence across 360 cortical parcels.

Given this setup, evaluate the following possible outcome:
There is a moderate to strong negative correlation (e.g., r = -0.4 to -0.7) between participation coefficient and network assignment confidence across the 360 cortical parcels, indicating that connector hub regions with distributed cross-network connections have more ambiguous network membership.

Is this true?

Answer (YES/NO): NO